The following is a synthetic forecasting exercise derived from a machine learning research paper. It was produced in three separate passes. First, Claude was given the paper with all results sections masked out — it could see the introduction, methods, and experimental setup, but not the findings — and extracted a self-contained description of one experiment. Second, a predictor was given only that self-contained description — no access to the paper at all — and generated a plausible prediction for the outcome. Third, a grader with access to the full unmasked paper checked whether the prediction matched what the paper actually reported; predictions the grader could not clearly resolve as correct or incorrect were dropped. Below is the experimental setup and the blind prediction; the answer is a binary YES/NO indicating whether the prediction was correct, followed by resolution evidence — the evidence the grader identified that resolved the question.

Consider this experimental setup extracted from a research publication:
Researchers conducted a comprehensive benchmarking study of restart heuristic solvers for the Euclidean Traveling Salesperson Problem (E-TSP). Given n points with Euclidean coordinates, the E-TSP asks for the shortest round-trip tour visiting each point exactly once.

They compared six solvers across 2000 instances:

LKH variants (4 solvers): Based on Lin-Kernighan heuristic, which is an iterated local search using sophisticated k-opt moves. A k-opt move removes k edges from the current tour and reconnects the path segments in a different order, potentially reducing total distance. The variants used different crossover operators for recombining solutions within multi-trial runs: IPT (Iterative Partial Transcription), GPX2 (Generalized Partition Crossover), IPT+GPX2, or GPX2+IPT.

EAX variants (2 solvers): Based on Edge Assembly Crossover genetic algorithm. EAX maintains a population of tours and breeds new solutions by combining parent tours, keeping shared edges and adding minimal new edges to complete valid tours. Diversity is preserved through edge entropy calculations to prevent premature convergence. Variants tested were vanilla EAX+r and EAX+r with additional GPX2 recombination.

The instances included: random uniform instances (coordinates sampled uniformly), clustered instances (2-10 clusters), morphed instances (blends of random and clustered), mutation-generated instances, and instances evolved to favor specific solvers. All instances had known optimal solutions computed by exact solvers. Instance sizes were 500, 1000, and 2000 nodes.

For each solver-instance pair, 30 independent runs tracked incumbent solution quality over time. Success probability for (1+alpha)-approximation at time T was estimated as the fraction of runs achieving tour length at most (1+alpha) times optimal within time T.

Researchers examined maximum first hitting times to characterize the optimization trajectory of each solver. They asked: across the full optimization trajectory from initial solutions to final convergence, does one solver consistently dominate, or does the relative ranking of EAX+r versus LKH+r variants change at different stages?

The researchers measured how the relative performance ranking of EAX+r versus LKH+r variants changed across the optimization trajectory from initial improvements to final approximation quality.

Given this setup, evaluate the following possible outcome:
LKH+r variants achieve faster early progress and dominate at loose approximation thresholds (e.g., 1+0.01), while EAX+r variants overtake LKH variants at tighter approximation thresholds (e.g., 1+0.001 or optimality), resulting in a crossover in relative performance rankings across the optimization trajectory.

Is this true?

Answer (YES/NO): NO